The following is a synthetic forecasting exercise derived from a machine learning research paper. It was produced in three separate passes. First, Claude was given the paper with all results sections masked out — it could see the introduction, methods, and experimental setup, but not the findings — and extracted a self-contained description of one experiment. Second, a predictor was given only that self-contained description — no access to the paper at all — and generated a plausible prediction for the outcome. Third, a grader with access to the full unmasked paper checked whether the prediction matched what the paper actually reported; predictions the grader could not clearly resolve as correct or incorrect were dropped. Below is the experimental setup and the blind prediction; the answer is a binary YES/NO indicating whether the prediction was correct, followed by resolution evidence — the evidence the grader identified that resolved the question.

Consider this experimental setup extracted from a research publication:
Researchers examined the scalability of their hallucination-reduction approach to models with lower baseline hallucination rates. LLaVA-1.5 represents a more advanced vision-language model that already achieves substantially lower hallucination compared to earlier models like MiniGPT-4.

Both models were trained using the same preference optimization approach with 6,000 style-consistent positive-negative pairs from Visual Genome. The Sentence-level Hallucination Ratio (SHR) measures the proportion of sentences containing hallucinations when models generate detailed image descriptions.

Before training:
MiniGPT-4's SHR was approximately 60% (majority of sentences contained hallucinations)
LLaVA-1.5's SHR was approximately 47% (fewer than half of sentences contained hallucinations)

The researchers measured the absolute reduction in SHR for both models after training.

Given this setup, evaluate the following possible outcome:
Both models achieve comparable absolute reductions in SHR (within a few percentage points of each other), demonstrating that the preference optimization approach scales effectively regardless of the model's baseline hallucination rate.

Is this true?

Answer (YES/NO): NO